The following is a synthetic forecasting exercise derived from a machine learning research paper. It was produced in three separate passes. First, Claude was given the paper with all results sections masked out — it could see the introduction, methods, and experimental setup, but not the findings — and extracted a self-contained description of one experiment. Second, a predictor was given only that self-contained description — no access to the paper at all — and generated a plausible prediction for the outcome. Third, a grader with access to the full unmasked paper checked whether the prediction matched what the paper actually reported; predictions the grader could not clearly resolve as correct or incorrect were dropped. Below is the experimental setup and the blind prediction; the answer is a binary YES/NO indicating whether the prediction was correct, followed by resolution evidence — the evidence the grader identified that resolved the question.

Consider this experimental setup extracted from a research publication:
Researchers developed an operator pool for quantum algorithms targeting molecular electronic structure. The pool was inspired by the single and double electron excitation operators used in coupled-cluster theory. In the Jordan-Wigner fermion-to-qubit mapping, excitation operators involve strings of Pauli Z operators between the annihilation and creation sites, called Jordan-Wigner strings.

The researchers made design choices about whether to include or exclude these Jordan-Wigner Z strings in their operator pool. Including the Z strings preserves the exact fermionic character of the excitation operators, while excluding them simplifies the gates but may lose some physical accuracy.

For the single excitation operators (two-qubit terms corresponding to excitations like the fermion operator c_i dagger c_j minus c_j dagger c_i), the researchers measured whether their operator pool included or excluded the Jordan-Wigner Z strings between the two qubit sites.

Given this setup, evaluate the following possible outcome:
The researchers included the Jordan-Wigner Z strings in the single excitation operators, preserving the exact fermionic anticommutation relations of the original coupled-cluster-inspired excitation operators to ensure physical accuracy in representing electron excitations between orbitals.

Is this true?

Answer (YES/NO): NO